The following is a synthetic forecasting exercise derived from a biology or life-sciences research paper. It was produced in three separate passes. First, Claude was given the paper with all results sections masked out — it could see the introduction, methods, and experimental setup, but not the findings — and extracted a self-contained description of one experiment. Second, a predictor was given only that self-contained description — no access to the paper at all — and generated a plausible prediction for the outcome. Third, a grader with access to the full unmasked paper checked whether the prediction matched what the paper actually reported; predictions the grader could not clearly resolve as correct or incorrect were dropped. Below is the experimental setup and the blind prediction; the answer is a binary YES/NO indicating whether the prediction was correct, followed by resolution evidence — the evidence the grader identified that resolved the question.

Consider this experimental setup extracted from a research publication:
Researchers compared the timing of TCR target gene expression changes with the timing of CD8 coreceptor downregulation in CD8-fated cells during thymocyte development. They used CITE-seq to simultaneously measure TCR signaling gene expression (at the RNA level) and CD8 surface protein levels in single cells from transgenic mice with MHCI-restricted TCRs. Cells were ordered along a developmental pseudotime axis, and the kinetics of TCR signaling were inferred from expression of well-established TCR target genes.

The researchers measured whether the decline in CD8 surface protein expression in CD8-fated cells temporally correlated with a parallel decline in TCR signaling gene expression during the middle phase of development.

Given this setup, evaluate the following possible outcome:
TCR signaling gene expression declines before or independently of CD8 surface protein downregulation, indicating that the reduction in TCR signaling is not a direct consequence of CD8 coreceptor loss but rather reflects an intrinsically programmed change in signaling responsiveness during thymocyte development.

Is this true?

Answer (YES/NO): NO